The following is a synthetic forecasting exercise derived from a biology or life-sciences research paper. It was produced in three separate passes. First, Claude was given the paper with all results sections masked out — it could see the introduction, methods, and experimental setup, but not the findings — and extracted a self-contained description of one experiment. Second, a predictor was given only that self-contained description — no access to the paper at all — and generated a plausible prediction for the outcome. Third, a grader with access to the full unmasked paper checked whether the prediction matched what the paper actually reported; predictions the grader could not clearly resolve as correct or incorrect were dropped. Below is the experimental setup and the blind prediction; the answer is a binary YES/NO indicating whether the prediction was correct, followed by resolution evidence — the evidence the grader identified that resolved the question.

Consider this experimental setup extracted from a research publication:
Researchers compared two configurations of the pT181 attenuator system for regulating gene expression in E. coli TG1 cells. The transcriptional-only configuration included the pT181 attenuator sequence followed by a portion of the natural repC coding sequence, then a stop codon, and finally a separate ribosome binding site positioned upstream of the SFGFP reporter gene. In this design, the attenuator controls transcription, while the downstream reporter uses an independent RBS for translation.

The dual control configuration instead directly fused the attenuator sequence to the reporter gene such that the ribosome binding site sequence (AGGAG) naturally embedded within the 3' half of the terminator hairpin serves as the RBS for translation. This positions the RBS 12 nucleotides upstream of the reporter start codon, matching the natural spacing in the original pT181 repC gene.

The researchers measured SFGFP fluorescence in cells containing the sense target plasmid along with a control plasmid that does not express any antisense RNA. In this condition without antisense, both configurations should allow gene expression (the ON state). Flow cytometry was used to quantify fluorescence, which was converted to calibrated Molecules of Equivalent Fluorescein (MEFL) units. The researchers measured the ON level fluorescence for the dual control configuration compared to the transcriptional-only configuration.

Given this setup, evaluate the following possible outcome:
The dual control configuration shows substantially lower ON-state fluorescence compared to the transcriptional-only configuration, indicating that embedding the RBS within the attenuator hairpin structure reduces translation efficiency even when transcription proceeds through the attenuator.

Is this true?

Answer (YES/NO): NO